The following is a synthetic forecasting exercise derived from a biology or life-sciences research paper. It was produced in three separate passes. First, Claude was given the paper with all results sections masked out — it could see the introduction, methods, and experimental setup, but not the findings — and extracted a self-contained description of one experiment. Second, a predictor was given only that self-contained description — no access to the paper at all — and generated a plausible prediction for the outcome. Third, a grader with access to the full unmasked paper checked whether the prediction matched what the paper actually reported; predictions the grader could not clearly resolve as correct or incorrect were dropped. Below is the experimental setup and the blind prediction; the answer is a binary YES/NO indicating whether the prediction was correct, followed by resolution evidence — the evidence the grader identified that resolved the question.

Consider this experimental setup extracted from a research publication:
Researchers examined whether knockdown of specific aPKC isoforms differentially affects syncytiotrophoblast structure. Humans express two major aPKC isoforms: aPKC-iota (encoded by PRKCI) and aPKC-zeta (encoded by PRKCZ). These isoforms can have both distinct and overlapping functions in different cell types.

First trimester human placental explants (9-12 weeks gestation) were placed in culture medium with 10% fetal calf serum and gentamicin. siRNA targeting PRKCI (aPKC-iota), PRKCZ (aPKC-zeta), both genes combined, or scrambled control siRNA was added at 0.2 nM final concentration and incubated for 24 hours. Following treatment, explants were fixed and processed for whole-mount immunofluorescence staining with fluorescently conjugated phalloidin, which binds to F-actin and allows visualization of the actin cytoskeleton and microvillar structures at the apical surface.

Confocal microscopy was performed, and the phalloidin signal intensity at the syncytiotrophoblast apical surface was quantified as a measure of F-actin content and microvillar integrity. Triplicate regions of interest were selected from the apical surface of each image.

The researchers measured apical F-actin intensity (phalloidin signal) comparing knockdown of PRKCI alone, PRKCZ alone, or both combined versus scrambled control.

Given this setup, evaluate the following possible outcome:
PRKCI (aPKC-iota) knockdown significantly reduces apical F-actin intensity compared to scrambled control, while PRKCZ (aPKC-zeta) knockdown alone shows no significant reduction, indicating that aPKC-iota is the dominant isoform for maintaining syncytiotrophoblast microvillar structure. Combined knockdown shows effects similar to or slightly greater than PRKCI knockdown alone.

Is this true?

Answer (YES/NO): NO